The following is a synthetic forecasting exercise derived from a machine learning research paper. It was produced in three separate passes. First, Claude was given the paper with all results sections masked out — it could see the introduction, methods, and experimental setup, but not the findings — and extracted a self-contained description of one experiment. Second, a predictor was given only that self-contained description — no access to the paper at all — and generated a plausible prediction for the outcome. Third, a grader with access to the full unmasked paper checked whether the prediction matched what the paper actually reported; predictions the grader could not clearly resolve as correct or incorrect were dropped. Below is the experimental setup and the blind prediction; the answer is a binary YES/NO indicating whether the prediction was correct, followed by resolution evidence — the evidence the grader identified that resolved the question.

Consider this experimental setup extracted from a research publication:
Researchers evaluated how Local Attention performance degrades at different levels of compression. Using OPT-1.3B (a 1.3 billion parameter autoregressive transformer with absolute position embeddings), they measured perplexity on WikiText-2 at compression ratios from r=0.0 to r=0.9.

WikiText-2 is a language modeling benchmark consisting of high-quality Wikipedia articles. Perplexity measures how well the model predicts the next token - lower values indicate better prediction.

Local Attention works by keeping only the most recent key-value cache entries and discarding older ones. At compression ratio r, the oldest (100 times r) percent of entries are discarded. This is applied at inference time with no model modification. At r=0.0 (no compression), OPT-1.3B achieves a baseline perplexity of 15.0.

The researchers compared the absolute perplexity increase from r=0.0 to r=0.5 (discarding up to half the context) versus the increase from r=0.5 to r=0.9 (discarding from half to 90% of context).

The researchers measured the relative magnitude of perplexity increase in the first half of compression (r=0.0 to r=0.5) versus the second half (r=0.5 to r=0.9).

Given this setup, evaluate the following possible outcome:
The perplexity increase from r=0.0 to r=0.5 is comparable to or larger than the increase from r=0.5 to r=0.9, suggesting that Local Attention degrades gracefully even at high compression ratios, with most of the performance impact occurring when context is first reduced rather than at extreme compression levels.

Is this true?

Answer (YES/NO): NO